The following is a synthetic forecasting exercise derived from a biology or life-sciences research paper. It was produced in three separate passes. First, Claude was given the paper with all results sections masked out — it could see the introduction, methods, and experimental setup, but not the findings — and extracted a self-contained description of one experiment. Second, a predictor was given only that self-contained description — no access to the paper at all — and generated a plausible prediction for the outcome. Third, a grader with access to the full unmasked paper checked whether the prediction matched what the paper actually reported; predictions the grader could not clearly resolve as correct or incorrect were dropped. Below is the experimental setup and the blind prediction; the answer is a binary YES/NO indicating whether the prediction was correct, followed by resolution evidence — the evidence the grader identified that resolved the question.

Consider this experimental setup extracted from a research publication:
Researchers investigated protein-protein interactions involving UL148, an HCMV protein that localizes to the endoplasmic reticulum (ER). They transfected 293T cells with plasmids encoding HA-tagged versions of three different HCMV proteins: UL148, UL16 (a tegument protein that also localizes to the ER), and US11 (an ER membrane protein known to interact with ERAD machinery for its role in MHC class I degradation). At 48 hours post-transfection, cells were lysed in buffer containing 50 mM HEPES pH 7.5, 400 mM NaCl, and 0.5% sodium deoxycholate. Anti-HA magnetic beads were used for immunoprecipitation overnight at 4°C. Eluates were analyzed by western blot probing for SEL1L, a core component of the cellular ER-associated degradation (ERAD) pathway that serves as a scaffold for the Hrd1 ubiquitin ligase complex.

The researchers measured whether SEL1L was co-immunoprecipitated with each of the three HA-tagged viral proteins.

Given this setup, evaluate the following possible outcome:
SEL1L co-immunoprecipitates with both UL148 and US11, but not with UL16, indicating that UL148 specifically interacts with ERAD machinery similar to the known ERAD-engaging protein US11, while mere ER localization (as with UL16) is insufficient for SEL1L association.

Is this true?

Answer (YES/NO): YES